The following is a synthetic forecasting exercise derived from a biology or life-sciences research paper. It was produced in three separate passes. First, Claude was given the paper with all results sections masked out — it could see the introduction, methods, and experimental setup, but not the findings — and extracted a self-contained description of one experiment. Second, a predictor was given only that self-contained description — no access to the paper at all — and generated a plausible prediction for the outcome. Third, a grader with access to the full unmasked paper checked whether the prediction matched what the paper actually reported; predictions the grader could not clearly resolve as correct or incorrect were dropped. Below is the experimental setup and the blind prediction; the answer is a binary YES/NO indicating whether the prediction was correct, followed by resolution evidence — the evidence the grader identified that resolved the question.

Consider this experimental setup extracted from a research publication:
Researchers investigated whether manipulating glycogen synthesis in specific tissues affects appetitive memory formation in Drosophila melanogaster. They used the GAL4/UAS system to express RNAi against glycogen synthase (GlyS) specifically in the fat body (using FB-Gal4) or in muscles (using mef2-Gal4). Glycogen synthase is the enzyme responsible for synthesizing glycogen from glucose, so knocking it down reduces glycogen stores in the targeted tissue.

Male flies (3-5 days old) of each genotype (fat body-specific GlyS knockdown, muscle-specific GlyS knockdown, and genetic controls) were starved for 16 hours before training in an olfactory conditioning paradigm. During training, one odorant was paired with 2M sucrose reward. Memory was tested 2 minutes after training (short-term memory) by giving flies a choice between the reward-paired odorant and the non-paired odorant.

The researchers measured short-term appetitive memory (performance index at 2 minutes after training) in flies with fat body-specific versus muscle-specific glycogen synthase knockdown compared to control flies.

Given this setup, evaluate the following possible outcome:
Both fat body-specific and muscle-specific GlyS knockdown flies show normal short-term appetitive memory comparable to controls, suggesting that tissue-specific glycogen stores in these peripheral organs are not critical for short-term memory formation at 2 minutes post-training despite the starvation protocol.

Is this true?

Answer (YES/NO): NO